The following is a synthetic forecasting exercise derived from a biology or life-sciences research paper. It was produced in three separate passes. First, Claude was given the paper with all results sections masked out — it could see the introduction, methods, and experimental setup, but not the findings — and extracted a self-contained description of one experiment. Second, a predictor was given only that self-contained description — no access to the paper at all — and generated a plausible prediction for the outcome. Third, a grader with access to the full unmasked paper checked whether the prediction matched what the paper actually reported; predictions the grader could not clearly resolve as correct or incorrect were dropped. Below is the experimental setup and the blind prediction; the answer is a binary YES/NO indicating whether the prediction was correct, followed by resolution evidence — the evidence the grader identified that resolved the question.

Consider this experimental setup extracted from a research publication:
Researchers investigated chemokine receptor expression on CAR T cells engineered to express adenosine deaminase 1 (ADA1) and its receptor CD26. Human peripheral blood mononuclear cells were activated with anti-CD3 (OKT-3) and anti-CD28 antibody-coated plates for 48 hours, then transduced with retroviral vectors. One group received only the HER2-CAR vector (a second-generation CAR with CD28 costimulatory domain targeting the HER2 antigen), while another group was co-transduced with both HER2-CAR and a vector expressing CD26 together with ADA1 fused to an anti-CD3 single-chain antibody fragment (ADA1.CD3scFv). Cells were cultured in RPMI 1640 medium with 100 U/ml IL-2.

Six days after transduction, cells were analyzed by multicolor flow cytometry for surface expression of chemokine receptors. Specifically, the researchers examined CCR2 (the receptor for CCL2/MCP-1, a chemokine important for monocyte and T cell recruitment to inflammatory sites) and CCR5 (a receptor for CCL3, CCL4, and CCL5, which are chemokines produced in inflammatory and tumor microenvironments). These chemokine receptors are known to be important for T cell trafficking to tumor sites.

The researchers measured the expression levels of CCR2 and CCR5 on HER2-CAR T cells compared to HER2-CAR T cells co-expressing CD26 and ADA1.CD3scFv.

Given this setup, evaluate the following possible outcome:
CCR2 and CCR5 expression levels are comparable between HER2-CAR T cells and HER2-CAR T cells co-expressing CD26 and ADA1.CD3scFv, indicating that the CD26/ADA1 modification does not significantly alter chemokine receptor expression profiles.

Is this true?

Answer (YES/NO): NO